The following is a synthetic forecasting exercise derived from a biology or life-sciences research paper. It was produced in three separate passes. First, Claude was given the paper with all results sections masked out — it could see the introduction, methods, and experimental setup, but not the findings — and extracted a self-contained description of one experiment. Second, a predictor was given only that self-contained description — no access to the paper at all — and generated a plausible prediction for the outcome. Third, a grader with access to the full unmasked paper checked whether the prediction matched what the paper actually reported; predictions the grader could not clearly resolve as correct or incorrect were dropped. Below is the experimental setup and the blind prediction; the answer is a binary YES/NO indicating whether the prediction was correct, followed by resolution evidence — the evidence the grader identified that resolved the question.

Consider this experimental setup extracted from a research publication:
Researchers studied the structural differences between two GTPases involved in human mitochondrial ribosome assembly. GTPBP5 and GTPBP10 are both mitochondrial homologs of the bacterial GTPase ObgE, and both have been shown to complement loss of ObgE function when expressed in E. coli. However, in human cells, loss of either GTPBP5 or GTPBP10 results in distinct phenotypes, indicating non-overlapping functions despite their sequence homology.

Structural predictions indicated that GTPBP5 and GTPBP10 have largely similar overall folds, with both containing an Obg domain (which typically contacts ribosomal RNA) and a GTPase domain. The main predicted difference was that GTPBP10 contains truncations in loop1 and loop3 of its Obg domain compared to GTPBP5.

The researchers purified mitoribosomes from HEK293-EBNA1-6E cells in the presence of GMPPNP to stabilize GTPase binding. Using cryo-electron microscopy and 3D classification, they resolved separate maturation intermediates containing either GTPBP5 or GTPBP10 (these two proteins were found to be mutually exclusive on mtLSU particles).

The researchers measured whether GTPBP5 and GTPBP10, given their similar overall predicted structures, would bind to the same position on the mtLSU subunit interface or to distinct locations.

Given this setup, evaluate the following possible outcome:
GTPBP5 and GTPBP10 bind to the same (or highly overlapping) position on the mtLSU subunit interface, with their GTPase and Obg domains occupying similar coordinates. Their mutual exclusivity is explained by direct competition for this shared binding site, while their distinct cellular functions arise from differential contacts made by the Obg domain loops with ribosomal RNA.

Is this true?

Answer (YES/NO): NO